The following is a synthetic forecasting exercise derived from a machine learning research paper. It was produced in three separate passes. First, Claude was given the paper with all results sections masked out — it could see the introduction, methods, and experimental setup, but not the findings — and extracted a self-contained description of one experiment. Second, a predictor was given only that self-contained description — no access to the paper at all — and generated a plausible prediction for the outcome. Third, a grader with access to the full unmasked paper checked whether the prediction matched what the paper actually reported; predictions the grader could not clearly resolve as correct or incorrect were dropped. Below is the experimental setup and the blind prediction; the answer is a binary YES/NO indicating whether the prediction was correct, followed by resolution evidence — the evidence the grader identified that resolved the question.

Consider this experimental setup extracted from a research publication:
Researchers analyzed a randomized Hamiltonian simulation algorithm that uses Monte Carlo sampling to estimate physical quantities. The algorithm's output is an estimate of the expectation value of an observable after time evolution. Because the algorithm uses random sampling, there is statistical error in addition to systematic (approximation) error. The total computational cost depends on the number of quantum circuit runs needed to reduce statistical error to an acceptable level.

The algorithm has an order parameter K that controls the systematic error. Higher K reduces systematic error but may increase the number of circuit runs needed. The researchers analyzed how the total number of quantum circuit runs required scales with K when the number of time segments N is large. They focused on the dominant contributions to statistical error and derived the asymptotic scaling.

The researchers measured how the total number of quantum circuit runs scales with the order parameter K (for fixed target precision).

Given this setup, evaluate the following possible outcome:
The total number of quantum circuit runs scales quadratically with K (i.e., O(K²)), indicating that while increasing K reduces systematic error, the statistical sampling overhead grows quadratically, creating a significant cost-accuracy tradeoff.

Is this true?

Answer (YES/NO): NO